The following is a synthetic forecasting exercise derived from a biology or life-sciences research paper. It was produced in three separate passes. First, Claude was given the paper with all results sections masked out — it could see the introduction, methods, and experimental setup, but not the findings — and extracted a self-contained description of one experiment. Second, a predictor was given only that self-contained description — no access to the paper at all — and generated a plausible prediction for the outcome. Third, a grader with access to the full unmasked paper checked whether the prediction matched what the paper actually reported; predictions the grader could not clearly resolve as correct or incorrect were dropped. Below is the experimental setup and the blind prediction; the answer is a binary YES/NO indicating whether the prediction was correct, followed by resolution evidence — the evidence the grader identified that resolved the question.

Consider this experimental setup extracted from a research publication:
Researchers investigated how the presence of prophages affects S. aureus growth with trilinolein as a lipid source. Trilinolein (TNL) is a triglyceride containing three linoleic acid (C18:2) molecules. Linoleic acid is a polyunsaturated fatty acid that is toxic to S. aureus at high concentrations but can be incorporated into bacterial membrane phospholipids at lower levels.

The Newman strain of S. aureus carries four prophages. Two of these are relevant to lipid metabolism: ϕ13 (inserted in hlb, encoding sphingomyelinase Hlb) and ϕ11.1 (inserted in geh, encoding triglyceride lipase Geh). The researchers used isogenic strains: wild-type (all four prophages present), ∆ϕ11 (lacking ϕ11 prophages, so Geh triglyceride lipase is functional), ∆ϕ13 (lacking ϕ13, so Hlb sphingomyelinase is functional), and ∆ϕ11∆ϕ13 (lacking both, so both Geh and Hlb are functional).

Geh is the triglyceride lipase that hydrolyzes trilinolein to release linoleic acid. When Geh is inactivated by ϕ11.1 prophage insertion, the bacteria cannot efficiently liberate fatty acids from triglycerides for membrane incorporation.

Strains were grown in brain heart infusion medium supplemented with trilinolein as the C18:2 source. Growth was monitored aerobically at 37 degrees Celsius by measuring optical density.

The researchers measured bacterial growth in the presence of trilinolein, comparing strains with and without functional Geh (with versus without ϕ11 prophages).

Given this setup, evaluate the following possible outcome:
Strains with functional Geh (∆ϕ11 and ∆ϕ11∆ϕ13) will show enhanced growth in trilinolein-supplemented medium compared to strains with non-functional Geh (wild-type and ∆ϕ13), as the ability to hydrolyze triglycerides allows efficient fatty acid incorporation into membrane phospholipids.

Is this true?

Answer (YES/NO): NO